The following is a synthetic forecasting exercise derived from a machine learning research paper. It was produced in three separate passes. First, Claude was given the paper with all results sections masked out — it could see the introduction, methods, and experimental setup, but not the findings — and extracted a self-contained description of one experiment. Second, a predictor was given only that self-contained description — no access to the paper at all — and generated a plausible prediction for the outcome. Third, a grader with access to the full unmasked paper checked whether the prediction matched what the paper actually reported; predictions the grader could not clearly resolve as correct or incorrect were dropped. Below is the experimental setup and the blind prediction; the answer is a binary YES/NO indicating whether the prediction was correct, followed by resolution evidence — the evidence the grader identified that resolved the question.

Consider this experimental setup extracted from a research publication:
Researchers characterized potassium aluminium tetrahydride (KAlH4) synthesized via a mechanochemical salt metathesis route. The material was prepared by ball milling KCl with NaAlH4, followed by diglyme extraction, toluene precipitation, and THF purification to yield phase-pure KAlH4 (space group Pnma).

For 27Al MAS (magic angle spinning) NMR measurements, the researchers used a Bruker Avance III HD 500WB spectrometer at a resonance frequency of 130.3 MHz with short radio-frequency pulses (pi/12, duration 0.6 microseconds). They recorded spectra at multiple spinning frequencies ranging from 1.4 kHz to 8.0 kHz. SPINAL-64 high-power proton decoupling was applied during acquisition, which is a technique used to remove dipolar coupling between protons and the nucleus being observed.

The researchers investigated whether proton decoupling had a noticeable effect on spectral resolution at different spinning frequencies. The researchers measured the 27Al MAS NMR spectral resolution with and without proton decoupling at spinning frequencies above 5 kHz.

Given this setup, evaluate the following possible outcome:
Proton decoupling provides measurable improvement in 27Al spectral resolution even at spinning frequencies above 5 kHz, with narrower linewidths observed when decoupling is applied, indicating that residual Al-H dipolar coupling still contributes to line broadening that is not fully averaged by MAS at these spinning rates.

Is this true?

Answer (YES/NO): NO